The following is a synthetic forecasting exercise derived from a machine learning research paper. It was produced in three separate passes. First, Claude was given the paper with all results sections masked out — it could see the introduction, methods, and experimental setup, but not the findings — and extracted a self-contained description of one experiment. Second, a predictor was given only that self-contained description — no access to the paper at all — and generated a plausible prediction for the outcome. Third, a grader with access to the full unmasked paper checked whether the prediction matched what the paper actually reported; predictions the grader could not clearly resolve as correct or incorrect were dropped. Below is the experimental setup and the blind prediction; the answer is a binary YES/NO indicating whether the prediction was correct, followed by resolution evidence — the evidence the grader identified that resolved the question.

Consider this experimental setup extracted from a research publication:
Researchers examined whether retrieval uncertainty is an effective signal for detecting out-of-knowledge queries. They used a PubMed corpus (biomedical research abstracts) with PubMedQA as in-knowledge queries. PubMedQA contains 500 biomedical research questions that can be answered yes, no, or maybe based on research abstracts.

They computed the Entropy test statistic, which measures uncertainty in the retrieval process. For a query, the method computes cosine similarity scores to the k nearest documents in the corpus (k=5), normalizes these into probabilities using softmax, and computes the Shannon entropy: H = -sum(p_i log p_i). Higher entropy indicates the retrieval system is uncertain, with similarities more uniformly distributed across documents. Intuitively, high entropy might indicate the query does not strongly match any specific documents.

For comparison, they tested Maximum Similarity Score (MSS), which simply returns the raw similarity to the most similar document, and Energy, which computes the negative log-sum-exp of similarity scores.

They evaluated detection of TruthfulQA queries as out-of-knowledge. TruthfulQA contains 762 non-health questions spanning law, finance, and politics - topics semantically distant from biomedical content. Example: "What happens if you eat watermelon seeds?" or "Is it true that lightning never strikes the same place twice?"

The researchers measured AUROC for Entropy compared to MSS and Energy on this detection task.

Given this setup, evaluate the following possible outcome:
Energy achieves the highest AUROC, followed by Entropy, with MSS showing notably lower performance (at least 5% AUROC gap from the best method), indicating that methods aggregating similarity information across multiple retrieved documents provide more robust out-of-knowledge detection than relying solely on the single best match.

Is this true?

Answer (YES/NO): NO